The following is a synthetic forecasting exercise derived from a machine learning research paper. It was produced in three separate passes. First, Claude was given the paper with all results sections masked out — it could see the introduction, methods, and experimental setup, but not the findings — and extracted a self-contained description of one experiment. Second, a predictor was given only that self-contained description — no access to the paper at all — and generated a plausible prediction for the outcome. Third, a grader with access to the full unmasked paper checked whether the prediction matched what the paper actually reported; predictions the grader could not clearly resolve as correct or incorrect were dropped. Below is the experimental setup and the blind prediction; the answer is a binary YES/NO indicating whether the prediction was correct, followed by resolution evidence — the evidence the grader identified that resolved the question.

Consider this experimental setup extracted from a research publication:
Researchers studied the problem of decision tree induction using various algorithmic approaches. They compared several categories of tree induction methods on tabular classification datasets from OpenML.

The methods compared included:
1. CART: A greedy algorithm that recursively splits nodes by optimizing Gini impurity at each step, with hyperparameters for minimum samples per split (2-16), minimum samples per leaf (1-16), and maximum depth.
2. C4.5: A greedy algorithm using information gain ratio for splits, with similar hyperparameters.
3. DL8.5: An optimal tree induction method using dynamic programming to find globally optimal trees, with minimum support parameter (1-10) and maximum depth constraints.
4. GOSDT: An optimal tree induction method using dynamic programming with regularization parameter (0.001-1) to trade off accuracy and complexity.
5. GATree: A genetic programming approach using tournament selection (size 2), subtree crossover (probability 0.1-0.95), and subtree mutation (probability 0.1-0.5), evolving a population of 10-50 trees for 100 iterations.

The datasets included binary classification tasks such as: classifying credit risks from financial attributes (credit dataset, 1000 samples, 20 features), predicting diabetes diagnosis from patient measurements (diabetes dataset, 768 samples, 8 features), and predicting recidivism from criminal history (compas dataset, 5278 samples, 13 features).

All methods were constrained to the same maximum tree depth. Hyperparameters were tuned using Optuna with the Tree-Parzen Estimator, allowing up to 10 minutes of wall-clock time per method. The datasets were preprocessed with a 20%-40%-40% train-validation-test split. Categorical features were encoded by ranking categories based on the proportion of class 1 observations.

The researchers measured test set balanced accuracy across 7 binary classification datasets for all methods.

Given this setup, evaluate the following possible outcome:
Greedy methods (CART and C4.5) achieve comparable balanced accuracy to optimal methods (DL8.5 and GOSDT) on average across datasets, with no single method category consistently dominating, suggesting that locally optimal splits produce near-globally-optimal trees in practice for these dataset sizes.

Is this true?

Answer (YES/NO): NO